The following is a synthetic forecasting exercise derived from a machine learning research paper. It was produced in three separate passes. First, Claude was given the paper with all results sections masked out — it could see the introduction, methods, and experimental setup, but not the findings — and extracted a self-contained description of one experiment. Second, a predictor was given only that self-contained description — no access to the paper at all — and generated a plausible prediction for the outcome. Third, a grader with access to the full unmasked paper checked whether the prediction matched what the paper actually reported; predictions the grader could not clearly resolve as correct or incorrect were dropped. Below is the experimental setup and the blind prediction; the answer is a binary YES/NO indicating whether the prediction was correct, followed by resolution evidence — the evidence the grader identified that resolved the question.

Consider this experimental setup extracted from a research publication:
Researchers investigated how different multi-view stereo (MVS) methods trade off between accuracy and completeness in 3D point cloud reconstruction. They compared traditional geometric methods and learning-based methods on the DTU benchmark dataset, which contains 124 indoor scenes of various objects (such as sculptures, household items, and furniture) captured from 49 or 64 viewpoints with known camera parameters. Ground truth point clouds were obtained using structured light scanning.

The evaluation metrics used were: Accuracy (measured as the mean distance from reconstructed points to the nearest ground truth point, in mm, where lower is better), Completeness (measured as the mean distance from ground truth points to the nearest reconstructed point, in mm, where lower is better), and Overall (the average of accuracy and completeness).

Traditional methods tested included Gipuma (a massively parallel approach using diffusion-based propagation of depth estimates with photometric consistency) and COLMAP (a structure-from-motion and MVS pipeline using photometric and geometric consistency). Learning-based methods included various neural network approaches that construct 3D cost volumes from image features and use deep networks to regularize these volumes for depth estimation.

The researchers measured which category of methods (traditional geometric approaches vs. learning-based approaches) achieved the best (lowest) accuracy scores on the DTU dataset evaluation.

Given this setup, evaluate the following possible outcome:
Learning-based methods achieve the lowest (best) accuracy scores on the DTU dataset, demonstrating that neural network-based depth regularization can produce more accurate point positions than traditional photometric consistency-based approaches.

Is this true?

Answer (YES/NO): NO